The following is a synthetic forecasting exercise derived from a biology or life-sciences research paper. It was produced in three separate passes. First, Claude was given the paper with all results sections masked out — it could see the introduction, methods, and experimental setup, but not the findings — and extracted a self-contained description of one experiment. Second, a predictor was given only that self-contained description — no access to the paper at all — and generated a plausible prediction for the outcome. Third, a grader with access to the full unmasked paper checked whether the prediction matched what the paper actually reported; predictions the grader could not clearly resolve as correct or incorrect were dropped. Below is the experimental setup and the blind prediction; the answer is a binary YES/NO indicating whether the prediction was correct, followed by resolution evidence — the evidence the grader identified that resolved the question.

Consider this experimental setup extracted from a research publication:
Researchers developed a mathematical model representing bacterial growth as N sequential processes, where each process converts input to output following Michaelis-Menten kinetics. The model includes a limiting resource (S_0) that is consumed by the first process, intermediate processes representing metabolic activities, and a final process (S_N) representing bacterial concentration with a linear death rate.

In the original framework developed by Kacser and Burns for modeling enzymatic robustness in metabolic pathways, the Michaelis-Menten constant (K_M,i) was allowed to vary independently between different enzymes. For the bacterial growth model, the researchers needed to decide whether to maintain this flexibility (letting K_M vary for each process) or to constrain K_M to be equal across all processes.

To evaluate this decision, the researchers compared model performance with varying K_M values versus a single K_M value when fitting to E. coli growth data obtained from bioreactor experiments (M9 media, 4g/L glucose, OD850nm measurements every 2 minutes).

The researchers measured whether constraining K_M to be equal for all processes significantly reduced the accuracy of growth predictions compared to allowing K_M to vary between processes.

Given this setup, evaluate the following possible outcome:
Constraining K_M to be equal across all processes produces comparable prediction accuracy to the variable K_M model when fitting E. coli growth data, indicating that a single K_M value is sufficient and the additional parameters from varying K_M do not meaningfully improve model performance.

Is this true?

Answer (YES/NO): YES